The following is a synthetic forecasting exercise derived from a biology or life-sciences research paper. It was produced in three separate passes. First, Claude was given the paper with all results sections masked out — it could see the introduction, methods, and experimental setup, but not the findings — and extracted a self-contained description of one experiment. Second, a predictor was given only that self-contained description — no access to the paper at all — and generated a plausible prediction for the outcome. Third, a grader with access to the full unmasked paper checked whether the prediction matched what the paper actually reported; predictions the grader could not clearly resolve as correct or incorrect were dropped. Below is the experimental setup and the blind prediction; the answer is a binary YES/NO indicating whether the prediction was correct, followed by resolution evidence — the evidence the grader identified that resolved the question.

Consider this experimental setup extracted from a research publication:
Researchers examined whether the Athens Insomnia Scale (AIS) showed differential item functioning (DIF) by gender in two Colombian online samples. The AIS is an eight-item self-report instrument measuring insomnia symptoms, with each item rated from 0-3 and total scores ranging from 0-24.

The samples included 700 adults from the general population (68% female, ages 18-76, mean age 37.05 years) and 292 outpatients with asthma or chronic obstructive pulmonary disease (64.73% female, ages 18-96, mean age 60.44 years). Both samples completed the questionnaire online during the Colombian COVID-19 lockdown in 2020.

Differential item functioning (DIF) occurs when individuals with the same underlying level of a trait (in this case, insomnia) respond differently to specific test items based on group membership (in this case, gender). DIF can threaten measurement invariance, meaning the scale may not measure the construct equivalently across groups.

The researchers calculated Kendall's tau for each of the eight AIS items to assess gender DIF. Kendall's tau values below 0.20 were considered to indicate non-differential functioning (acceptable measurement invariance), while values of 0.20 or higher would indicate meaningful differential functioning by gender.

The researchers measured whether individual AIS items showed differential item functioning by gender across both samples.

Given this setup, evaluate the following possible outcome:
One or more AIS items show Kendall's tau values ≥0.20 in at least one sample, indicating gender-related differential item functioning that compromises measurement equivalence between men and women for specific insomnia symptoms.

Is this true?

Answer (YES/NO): NO